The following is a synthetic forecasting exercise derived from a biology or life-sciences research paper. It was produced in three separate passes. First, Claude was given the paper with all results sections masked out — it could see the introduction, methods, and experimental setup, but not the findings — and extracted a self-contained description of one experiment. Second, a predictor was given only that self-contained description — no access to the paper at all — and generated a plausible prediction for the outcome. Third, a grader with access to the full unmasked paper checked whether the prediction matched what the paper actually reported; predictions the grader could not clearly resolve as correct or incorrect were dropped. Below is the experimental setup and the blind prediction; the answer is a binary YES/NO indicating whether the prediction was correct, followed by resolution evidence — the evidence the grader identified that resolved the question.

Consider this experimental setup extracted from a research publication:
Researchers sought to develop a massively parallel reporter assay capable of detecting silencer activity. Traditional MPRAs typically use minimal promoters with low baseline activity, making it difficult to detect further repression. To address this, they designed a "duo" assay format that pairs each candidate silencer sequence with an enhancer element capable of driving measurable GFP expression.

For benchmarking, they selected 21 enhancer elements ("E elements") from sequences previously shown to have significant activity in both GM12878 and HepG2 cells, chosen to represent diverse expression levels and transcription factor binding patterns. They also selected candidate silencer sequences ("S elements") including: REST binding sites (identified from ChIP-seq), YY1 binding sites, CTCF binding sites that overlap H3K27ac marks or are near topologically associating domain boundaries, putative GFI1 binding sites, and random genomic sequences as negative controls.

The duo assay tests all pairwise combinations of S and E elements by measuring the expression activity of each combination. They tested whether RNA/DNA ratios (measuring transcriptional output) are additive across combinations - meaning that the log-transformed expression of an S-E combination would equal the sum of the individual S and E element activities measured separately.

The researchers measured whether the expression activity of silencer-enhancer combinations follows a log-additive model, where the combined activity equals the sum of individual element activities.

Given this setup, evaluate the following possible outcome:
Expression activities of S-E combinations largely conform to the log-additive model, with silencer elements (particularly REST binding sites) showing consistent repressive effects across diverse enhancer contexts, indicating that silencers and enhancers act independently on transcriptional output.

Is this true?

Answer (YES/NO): NO